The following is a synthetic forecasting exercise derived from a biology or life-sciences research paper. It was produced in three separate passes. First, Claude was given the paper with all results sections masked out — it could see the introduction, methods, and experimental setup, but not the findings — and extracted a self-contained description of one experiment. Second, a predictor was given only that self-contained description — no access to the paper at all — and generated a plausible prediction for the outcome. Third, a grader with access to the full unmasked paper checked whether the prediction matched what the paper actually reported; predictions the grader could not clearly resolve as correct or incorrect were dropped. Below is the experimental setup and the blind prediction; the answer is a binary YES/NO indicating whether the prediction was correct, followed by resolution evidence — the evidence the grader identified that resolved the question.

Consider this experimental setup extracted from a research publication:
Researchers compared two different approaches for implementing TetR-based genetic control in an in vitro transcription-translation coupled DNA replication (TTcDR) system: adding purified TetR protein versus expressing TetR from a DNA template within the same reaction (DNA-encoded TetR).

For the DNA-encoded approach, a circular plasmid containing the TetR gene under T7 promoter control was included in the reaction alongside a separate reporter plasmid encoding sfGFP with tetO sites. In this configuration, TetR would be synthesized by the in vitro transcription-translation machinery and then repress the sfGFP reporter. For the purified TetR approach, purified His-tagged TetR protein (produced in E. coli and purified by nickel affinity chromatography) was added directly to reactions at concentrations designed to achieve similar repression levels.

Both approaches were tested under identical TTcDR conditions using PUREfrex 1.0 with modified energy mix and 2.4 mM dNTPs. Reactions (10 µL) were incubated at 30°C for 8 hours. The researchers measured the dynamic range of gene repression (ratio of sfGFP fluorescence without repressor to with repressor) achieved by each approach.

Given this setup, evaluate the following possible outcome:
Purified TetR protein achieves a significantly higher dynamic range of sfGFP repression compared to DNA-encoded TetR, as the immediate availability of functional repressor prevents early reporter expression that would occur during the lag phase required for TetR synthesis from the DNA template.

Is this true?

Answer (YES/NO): YES